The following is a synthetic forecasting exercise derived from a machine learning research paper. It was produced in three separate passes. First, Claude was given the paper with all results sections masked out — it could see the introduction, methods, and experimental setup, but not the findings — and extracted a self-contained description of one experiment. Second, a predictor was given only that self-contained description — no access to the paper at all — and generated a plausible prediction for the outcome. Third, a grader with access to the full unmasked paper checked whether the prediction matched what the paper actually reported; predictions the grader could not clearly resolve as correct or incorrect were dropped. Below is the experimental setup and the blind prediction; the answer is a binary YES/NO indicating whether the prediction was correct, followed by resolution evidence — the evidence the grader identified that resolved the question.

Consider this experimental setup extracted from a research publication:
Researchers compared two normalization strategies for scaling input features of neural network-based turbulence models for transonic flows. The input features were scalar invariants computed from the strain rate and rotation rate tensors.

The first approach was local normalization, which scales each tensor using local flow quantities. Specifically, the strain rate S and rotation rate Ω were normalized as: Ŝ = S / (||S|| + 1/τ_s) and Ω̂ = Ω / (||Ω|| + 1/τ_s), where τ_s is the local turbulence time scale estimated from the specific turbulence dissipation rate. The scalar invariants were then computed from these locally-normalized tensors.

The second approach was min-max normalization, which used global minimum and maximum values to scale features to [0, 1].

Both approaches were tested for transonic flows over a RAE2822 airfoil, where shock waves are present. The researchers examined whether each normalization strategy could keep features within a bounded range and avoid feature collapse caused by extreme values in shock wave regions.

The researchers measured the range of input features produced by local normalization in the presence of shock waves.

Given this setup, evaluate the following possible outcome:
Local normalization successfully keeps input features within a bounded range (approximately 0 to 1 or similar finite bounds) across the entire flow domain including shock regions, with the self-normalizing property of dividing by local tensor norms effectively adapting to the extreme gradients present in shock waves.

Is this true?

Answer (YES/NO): YES